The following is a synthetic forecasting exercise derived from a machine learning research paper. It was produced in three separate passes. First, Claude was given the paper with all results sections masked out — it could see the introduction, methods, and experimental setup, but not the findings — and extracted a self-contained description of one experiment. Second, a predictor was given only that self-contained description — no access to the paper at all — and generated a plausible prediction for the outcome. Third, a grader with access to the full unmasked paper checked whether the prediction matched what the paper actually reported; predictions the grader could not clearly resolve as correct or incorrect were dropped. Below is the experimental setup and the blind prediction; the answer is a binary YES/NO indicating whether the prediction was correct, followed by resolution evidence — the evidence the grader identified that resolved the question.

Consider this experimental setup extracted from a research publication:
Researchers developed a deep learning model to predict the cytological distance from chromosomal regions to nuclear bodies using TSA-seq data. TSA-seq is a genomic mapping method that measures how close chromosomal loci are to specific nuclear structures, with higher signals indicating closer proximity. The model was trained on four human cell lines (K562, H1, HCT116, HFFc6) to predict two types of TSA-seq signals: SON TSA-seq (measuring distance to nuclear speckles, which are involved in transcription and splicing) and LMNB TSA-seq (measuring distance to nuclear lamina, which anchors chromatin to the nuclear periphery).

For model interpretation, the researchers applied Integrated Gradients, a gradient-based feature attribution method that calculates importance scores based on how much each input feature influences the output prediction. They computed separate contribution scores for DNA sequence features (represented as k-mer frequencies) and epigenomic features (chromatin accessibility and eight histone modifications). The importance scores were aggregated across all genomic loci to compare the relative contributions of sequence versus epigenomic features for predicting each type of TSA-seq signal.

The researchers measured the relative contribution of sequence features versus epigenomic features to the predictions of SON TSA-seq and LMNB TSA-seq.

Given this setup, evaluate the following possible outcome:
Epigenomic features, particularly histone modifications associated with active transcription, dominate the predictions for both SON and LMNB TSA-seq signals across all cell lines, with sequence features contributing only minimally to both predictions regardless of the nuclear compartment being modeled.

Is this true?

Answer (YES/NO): NO